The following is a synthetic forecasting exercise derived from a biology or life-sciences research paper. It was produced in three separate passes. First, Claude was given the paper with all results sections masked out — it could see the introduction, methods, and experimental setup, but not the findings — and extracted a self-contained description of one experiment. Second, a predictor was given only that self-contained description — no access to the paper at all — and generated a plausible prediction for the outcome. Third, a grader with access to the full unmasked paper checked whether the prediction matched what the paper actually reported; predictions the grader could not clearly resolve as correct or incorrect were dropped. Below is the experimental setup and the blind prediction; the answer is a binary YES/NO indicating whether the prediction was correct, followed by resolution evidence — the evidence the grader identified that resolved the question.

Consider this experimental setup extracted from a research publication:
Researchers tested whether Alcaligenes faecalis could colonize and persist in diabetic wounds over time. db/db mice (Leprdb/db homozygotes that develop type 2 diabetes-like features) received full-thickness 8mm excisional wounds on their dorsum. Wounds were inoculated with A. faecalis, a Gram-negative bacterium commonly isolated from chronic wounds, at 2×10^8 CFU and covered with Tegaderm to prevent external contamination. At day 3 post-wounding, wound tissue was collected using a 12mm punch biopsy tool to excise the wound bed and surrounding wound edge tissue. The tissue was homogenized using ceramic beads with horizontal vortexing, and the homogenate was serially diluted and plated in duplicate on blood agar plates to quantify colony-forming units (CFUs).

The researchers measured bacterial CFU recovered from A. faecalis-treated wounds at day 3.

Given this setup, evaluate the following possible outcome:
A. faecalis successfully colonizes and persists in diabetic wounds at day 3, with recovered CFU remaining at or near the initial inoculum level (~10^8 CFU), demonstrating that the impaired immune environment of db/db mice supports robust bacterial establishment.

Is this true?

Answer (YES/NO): NO